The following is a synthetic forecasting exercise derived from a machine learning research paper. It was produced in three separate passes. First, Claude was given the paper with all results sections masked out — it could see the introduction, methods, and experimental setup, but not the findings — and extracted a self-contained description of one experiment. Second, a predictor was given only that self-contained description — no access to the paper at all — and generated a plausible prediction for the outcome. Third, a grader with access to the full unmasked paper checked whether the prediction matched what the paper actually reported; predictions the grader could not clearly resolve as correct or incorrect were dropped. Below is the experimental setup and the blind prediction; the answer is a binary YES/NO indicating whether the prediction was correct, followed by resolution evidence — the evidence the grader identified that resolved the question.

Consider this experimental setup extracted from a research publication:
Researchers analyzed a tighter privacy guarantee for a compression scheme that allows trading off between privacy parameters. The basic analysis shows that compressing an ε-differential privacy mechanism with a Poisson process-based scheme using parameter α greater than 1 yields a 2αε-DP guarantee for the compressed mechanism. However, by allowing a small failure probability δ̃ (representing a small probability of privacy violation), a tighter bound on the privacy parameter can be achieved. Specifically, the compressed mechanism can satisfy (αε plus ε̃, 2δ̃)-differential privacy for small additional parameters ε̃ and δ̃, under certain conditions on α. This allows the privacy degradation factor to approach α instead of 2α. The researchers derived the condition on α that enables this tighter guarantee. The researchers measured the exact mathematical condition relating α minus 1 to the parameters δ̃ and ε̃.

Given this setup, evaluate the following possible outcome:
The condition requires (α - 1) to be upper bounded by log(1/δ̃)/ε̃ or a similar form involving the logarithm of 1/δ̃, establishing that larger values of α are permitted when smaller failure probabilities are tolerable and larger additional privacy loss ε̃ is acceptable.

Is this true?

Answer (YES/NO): NO